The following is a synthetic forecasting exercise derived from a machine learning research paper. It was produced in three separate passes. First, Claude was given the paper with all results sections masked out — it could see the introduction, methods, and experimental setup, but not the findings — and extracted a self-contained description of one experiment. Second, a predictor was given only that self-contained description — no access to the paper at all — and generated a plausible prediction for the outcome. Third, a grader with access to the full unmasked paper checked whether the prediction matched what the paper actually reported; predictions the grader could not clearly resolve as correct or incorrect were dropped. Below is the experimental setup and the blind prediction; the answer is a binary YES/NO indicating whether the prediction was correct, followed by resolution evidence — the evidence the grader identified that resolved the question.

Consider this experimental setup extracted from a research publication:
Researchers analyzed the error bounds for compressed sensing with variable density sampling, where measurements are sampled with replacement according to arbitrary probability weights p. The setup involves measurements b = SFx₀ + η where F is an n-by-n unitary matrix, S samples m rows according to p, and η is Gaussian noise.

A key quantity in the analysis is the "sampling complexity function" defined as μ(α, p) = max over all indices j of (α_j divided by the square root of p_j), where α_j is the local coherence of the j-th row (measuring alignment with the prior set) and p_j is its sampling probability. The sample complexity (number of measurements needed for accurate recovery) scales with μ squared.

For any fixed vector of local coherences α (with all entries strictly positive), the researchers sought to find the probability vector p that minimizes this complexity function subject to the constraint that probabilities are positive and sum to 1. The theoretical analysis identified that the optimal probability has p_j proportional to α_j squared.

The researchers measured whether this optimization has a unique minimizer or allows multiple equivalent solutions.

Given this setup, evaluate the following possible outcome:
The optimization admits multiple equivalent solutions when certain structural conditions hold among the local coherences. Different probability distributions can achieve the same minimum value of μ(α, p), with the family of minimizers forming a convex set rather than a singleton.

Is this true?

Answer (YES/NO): NO